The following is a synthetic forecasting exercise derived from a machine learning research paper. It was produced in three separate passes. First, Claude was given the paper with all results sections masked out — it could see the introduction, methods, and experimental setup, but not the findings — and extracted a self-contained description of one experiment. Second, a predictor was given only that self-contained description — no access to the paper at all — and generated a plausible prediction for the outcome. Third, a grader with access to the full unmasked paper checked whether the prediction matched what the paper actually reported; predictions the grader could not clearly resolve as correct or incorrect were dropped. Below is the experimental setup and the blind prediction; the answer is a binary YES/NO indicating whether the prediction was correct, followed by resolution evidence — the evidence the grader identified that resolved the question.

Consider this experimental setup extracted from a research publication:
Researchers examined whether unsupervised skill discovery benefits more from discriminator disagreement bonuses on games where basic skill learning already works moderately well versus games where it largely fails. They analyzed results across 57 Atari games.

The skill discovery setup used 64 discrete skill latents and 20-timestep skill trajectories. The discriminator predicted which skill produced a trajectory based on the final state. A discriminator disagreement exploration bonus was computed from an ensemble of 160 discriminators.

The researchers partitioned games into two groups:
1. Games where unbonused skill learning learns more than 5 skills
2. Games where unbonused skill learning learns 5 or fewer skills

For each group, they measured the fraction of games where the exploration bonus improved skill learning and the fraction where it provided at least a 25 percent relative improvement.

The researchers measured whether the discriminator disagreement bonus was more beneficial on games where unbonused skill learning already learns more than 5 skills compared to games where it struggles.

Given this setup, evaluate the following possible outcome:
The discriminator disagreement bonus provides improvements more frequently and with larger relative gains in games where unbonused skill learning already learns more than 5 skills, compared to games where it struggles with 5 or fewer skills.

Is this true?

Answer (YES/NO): YES